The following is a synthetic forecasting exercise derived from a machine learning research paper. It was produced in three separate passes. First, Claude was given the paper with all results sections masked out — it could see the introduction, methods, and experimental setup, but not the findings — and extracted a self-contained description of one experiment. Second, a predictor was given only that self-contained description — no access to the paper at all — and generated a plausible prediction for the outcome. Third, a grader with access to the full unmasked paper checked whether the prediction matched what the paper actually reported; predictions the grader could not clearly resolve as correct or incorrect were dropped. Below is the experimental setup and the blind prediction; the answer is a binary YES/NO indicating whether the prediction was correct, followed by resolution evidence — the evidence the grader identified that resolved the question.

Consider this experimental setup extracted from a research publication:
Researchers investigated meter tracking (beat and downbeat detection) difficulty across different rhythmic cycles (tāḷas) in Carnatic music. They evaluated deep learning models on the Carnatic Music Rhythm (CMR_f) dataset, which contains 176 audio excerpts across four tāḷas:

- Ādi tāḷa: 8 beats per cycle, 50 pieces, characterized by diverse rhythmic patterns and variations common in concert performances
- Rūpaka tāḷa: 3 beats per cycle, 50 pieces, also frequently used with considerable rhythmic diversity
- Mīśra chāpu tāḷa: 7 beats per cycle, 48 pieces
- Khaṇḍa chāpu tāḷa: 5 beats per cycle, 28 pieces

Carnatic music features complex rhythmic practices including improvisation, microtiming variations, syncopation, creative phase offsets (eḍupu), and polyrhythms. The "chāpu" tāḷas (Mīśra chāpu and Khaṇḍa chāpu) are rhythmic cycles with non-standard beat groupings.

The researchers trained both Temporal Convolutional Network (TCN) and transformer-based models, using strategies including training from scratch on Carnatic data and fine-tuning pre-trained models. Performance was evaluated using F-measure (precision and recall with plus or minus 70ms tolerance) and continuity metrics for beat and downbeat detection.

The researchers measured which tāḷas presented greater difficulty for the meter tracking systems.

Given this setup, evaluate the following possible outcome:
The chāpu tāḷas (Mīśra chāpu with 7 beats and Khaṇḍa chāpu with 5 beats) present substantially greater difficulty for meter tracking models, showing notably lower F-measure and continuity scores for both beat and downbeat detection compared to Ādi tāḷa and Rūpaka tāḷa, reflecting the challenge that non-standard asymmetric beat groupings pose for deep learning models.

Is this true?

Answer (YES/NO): NO